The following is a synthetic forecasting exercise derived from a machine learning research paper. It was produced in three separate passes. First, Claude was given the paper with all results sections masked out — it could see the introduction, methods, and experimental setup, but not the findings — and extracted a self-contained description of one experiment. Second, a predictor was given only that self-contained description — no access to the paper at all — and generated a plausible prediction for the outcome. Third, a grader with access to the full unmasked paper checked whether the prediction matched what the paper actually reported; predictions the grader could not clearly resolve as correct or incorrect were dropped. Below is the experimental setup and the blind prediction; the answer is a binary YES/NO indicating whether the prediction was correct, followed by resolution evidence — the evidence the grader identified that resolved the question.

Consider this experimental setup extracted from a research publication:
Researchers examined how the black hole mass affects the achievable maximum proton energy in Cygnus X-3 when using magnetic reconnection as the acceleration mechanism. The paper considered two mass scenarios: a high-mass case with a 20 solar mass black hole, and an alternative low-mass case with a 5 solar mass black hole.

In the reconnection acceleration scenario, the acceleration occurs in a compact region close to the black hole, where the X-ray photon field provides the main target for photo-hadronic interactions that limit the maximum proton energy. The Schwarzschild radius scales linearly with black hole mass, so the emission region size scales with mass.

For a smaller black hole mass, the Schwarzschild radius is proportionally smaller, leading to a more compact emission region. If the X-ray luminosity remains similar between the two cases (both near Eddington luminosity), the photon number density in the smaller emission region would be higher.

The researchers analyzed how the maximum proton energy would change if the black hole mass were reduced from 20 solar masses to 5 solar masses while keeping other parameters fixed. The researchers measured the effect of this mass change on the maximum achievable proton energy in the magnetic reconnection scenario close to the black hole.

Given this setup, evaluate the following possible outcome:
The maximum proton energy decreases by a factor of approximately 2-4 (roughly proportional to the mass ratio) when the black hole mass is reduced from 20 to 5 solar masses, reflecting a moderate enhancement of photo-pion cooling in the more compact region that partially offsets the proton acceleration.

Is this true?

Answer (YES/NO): NO